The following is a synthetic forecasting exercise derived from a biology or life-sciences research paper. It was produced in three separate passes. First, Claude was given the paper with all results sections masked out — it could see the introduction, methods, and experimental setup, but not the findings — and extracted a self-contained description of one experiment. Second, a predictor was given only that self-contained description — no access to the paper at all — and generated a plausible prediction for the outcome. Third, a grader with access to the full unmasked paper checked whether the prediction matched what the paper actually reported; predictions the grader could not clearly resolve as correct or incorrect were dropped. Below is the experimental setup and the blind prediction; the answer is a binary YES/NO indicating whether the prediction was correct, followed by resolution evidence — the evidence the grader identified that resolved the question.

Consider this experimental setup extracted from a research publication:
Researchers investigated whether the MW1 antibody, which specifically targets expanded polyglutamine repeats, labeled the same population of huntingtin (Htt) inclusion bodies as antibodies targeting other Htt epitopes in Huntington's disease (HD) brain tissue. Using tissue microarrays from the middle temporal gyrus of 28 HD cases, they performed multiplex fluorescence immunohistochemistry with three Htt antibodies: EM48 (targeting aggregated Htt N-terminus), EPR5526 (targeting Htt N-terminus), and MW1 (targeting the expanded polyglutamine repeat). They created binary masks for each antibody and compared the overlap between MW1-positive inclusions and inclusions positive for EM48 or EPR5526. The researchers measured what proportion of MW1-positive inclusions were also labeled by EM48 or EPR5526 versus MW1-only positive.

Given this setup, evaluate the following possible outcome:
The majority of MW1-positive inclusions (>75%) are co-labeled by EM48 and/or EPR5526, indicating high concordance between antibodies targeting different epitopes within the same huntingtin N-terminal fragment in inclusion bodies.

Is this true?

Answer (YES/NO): NO